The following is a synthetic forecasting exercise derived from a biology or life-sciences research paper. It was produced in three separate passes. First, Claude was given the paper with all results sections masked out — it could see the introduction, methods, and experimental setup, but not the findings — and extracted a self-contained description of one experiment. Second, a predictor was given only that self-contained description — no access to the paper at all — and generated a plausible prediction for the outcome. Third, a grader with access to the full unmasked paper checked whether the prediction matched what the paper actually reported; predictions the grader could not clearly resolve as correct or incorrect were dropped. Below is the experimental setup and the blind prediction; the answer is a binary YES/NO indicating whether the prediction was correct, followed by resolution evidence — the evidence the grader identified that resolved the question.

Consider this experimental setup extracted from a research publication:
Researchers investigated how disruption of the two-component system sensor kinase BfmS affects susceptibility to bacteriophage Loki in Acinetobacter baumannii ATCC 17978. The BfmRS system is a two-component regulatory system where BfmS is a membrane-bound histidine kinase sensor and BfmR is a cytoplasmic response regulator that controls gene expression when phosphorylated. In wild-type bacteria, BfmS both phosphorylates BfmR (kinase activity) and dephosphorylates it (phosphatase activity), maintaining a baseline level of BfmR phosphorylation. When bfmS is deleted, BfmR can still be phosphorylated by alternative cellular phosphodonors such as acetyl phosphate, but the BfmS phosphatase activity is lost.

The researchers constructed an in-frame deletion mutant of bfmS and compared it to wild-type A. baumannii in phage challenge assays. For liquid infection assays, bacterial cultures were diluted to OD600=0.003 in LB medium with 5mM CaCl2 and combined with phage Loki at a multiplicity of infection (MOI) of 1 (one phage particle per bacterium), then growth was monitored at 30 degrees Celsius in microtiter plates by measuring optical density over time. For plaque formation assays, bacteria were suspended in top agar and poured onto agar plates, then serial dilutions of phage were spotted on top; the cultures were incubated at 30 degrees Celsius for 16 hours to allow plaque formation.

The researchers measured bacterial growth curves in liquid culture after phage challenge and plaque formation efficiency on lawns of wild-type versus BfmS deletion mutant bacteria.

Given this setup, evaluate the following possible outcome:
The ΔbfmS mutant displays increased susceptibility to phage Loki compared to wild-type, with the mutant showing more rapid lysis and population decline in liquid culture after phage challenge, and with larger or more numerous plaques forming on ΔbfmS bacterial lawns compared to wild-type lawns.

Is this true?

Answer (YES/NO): YES